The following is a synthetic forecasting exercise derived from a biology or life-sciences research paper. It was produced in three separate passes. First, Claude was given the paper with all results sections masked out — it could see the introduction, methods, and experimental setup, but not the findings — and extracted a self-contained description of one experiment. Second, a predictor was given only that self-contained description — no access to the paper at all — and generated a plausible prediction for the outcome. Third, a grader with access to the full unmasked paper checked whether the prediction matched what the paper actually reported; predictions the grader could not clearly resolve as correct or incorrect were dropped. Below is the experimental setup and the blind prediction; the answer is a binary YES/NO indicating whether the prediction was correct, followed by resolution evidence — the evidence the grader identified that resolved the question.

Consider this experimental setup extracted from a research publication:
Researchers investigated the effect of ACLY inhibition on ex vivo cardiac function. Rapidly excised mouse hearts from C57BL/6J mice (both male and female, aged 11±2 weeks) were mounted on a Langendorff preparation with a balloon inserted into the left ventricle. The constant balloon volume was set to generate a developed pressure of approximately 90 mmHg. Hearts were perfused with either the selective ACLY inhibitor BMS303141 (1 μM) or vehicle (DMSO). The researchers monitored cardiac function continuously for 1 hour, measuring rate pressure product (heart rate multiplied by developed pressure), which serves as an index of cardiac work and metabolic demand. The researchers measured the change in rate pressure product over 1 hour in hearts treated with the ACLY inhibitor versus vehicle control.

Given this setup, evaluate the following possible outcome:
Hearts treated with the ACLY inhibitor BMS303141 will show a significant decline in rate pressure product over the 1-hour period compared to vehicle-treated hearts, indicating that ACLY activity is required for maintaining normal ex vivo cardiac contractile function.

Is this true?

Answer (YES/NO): YES